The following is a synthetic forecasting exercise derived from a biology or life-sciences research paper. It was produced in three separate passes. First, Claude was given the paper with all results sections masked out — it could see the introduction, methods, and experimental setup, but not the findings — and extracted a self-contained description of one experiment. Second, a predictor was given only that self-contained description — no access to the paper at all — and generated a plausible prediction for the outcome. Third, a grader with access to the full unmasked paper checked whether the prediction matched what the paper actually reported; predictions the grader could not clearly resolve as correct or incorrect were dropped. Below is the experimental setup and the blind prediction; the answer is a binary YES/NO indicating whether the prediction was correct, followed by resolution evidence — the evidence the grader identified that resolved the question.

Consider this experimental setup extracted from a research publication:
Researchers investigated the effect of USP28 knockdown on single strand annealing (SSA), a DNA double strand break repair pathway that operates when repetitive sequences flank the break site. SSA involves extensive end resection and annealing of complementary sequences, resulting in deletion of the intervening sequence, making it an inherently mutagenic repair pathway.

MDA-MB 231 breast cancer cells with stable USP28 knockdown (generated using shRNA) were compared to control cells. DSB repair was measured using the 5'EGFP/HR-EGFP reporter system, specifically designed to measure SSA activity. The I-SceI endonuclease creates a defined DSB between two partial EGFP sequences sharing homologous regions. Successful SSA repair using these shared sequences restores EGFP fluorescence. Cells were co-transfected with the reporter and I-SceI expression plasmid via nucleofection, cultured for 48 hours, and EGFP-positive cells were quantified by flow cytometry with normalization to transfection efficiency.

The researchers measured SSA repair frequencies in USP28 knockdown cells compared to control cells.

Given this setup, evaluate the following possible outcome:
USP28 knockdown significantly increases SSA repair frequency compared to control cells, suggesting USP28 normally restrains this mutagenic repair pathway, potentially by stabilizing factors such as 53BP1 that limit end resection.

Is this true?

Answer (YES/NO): NO